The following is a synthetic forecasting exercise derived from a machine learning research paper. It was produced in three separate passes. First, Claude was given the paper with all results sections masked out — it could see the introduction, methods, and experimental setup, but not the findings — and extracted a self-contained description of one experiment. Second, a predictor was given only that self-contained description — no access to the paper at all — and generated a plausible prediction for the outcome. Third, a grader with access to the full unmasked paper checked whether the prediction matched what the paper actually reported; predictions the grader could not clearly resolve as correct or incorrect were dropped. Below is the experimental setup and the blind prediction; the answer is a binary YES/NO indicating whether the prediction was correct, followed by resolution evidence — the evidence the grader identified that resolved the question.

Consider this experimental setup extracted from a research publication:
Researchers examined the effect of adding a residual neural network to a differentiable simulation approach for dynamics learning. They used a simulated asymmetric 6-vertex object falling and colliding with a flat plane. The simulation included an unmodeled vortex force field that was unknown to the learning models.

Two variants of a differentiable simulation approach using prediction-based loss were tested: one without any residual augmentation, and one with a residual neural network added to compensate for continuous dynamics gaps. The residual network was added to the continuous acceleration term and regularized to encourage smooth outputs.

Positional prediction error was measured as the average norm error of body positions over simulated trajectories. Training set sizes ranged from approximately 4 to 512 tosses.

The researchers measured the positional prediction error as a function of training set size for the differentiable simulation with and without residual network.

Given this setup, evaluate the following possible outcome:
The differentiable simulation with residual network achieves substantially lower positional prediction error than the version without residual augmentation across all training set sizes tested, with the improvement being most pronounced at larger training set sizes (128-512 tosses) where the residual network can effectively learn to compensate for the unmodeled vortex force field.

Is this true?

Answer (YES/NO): NO